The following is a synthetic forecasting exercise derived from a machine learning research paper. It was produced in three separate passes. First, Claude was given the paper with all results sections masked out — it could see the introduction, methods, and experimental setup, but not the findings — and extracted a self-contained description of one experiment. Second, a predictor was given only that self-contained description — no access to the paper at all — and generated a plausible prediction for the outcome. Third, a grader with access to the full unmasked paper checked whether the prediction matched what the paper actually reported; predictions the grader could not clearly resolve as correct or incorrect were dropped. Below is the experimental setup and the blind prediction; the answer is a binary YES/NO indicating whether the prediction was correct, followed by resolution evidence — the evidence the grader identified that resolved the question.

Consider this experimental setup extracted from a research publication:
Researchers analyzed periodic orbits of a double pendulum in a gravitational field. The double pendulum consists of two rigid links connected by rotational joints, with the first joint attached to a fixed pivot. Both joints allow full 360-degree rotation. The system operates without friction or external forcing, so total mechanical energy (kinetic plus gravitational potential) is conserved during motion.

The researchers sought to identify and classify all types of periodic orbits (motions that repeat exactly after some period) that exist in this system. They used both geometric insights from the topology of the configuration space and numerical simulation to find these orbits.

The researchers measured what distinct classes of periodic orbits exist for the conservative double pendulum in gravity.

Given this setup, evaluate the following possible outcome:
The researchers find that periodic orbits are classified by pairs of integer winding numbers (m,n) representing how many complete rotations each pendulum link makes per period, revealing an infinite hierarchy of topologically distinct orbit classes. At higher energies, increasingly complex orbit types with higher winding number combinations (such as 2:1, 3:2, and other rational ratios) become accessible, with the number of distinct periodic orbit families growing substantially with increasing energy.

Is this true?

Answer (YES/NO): YES